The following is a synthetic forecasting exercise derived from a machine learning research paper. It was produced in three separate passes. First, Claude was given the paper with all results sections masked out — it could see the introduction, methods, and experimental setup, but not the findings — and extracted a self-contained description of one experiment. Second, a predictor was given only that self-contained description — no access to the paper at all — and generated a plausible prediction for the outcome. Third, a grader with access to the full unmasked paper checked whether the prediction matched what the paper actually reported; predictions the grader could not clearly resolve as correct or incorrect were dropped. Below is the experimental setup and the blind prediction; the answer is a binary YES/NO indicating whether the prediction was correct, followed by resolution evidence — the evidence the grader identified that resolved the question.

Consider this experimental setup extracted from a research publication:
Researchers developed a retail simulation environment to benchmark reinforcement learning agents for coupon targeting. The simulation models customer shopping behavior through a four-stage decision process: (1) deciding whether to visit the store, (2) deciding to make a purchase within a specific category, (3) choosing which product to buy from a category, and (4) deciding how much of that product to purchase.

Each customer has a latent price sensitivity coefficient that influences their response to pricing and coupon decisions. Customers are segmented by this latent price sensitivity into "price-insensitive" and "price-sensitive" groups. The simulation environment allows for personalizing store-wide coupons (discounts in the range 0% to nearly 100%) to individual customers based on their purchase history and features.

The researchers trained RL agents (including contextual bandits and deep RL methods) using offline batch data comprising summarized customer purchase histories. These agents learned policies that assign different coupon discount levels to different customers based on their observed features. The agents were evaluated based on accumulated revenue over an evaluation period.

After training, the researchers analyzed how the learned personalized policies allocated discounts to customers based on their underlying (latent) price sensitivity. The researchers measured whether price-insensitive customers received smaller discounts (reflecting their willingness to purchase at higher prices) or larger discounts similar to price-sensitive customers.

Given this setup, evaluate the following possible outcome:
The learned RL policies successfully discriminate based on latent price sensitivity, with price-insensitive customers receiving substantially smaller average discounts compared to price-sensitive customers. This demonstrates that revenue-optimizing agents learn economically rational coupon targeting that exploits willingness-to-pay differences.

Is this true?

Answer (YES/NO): YES